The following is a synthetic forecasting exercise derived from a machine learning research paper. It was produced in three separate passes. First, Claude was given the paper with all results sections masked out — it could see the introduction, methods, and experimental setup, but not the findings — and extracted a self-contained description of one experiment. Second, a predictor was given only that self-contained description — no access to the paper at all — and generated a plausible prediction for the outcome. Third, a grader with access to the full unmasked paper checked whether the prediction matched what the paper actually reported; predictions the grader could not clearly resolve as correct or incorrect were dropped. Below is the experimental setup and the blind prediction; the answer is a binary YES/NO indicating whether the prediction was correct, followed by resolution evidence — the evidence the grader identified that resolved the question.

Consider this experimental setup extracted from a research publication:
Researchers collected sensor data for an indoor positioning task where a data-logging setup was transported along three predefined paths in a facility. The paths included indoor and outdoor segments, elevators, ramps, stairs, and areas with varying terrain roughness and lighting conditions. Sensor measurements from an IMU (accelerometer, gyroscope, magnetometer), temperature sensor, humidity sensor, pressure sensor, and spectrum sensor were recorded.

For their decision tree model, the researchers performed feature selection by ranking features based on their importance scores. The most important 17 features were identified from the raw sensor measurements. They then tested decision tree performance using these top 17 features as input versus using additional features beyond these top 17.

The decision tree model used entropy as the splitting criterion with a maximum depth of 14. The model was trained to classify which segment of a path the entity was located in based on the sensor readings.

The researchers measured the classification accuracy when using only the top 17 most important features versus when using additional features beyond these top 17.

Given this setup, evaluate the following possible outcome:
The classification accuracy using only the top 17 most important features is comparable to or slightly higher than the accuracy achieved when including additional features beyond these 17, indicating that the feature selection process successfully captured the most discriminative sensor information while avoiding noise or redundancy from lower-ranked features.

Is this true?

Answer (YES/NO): YES